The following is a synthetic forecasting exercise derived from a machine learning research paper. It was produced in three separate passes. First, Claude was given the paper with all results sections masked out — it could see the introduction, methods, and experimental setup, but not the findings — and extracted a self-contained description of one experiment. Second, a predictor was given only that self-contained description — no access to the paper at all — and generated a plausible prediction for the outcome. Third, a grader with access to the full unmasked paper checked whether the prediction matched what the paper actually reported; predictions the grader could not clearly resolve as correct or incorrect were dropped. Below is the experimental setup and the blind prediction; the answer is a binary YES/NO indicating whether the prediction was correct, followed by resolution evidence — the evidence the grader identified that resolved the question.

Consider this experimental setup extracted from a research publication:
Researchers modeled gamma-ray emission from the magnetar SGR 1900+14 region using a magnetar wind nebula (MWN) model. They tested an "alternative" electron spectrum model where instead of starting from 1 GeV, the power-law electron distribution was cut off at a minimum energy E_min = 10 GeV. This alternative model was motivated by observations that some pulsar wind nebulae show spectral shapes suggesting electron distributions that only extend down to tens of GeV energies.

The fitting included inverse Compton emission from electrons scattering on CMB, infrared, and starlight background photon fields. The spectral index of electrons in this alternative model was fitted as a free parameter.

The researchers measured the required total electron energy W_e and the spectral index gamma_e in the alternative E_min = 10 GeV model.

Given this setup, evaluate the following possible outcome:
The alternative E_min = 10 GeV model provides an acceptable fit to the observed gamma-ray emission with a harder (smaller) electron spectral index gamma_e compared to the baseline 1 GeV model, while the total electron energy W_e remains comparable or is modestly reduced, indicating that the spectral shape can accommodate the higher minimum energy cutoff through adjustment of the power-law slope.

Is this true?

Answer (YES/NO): NO